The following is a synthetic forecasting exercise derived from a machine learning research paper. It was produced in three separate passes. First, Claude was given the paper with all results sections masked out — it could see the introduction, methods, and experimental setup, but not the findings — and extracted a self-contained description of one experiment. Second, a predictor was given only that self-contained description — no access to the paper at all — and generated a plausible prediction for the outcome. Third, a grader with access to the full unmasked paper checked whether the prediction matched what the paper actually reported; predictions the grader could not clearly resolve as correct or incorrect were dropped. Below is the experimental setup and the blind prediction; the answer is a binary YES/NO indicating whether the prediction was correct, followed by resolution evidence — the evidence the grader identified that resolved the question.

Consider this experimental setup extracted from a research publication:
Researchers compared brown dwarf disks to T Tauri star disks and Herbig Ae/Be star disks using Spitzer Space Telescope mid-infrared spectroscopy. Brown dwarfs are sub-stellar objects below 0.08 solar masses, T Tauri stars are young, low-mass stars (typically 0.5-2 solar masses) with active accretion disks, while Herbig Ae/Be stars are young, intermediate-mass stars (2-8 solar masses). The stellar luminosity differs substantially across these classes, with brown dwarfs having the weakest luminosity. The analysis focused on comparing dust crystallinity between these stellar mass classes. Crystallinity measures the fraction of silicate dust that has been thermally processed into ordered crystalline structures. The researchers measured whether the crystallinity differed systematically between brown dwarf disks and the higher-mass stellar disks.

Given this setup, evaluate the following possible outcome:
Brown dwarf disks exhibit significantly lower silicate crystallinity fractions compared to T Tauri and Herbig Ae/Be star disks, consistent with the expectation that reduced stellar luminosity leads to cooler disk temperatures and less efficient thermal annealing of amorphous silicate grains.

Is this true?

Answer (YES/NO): NO